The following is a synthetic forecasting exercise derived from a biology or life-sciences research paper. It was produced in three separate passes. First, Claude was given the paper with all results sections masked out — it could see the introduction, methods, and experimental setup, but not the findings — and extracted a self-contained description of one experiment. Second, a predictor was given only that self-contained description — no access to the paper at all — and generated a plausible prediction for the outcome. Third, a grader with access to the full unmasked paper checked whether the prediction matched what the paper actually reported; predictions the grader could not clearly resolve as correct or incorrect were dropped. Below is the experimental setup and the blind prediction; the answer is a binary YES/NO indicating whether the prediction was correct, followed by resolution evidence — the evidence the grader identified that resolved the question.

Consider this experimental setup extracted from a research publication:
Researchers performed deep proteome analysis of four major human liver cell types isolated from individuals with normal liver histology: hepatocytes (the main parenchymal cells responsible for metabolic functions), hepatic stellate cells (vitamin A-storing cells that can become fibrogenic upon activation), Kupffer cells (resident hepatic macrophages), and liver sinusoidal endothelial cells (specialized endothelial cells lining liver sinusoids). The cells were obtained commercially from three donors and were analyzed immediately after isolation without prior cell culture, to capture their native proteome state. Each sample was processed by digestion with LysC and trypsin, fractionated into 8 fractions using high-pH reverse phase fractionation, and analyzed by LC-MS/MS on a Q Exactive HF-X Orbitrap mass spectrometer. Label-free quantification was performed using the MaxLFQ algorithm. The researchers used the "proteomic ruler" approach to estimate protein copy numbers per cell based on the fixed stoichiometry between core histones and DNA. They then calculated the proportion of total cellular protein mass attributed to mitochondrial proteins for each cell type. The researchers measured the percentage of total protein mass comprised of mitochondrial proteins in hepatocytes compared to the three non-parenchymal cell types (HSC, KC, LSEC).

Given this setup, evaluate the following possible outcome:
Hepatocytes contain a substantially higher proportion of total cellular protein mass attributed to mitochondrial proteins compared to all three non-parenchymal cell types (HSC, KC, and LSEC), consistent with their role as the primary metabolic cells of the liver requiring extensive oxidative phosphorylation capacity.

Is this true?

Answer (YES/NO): YES